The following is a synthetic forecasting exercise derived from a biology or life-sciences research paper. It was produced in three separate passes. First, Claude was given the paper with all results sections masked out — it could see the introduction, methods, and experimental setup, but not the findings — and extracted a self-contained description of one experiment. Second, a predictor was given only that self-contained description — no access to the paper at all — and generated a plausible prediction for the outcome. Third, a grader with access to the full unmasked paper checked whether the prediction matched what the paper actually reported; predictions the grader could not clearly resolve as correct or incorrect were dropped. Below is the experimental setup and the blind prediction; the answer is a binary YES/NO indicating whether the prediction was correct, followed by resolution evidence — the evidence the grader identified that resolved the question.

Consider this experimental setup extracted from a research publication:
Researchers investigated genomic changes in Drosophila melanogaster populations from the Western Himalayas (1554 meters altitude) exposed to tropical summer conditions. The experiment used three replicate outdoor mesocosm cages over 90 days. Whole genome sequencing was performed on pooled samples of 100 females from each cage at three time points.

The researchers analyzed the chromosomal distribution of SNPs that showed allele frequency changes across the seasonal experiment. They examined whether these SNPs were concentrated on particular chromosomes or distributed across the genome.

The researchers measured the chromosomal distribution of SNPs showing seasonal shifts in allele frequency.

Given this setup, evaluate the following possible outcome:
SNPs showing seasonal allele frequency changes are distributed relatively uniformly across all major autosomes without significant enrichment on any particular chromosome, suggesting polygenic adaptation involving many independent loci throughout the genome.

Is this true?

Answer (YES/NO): NO